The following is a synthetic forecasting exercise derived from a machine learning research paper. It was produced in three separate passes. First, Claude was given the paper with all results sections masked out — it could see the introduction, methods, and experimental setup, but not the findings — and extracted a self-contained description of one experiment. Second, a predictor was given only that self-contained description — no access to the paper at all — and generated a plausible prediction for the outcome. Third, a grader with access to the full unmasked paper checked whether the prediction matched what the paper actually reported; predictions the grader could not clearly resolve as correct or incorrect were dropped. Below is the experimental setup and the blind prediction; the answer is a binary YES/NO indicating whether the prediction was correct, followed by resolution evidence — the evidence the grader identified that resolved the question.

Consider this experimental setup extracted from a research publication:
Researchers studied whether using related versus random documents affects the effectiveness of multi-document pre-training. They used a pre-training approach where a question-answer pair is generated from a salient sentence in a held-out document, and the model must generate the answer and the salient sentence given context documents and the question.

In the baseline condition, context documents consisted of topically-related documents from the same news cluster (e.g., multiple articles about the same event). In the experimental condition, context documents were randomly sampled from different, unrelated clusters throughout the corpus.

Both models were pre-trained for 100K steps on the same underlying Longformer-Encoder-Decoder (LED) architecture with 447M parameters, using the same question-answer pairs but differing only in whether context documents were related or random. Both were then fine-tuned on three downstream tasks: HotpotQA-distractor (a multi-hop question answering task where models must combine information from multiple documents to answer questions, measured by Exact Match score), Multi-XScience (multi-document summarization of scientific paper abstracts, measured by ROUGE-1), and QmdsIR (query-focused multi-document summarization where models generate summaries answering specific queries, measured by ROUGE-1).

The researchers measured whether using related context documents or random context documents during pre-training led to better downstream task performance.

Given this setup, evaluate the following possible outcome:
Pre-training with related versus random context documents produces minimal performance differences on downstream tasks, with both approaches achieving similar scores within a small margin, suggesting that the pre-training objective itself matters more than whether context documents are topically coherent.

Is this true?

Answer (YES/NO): NO